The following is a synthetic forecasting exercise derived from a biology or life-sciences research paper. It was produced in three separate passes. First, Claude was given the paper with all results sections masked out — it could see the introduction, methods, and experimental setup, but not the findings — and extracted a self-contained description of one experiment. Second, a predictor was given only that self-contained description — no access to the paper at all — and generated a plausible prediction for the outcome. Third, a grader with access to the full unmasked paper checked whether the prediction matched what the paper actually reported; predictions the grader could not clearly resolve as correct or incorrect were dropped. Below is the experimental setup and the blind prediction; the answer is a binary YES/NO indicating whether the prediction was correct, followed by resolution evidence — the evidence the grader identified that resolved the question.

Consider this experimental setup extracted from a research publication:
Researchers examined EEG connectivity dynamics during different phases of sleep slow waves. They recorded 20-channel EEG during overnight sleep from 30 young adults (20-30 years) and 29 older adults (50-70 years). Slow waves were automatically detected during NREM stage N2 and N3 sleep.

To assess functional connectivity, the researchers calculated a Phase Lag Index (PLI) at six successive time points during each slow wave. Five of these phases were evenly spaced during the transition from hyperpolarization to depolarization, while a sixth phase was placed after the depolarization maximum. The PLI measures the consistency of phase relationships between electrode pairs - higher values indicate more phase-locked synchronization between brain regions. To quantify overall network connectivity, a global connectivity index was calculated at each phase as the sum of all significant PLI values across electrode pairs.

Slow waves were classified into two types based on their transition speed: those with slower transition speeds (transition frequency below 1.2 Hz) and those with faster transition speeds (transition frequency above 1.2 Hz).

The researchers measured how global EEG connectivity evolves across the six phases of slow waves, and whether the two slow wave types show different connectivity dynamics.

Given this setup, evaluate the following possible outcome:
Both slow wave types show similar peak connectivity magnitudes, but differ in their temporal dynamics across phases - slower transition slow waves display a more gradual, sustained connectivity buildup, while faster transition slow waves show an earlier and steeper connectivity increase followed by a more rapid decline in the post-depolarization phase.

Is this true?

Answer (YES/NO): NO